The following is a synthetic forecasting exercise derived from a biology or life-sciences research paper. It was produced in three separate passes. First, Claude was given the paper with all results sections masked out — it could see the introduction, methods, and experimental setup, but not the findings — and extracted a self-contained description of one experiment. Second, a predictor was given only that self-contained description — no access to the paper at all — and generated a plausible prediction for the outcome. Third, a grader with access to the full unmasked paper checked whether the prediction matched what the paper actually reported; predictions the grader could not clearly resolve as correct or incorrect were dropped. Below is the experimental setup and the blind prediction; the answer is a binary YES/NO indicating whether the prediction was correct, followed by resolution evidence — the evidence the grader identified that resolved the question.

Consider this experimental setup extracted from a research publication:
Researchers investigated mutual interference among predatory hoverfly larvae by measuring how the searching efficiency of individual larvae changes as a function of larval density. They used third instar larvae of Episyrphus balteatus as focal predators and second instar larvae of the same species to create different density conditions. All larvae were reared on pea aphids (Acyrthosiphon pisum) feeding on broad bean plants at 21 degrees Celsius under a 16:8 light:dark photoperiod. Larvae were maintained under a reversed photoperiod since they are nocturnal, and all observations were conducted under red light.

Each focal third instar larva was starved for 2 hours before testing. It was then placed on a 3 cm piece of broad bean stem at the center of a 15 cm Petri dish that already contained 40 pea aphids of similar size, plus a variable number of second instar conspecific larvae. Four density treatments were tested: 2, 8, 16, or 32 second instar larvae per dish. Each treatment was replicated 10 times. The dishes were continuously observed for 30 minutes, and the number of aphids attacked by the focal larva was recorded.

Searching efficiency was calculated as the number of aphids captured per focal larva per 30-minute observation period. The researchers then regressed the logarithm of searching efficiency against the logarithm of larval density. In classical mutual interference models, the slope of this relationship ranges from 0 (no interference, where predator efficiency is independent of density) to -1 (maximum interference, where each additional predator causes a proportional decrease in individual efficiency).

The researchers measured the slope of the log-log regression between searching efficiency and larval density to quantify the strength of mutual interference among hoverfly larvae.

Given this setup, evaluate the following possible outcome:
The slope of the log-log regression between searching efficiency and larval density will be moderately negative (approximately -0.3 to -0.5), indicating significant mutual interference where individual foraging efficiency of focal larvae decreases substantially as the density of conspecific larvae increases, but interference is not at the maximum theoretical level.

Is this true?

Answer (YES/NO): YES